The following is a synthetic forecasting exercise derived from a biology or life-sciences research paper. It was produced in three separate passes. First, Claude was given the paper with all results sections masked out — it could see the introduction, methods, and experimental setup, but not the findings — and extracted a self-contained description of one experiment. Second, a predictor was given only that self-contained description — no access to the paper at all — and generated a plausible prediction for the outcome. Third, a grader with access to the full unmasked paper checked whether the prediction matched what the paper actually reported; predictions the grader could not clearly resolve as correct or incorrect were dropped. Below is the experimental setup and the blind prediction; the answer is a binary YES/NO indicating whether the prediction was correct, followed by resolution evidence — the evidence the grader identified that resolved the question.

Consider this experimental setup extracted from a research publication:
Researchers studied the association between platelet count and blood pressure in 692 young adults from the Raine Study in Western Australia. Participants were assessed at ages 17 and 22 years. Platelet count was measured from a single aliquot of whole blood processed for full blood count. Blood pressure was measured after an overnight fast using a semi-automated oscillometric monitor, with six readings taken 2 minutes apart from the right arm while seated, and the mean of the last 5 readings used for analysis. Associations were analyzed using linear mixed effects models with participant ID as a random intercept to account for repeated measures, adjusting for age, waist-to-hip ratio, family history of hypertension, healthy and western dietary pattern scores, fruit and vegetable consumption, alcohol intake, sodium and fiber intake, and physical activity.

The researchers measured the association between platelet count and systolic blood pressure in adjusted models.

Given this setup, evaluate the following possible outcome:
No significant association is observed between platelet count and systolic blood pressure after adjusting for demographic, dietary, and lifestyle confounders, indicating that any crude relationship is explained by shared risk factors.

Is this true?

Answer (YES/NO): NO